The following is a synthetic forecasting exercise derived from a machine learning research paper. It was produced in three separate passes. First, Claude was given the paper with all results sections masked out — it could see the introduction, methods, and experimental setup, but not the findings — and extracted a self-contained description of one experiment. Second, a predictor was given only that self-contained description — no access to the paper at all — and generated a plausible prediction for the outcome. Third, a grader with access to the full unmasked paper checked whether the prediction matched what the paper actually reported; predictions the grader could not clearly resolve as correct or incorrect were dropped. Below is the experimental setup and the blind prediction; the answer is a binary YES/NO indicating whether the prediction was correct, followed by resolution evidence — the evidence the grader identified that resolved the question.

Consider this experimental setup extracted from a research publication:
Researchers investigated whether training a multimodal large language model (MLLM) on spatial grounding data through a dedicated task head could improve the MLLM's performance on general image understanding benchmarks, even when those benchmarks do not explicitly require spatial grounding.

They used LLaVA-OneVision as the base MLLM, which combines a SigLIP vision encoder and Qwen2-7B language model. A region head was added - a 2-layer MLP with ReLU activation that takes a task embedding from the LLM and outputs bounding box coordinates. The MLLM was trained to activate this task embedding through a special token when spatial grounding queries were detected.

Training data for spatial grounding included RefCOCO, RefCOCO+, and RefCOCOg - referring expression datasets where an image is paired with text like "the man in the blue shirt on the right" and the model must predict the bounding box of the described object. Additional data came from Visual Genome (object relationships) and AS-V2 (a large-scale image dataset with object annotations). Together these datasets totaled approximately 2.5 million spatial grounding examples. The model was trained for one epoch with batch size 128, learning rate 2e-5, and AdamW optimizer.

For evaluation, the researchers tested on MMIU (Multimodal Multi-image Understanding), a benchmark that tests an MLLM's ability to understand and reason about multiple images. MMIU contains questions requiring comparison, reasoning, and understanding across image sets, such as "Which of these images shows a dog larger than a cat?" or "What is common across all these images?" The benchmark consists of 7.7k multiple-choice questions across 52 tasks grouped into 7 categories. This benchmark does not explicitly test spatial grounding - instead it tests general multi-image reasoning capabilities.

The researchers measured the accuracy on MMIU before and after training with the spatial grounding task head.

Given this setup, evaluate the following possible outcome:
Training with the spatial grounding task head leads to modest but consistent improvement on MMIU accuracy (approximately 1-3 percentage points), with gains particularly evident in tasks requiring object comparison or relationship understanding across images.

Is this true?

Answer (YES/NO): NO